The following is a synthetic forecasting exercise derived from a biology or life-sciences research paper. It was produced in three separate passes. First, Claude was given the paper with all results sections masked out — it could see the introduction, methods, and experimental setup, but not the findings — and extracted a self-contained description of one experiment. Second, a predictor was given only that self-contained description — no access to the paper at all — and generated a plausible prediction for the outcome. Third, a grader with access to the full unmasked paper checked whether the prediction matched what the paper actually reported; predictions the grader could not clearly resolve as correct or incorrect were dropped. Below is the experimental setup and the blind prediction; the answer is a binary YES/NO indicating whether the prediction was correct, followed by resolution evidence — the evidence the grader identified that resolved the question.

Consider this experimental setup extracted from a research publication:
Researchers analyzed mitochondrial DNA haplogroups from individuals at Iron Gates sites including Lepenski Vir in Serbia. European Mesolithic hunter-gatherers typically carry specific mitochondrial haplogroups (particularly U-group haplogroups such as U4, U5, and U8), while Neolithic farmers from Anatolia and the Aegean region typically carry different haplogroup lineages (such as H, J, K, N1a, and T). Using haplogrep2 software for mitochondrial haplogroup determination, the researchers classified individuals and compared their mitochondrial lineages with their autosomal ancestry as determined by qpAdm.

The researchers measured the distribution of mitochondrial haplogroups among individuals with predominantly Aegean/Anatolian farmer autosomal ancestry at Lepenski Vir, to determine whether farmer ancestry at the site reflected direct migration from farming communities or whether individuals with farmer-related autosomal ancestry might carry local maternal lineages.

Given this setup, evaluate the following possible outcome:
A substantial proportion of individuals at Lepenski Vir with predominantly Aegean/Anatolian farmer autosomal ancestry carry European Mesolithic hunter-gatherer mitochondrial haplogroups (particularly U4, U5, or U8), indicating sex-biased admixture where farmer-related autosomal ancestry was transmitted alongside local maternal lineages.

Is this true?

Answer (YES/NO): NO